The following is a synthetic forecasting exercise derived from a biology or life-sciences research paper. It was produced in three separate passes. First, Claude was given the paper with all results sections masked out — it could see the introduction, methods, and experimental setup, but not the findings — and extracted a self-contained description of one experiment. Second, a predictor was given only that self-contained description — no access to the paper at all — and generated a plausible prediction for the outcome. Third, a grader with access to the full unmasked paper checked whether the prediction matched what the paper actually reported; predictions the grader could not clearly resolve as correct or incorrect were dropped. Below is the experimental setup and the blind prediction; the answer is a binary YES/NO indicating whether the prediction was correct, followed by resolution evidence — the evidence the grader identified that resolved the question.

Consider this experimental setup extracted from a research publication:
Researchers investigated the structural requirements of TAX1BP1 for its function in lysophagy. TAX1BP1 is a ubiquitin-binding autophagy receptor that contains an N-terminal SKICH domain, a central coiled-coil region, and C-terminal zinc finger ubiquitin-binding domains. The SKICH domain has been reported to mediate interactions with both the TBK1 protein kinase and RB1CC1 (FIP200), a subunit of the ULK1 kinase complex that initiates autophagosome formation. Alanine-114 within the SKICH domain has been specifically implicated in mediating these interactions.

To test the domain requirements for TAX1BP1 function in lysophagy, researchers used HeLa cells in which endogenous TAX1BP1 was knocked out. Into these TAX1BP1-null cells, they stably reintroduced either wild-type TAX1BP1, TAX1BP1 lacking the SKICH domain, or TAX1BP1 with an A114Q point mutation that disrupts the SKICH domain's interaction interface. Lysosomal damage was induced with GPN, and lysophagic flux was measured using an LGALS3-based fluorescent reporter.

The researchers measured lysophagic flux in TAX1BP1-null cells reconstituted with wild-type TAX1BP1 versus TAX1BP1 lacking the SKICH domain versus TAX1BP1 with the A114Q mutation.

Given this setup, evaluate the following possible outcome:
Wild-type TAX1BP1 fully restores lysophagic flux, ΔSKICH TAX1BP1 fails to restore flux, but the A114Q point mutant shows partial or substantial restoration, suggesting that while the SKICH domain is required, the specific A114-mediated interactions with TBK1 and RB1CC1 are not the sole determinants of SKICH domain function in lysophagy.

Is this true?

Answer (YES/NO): NO